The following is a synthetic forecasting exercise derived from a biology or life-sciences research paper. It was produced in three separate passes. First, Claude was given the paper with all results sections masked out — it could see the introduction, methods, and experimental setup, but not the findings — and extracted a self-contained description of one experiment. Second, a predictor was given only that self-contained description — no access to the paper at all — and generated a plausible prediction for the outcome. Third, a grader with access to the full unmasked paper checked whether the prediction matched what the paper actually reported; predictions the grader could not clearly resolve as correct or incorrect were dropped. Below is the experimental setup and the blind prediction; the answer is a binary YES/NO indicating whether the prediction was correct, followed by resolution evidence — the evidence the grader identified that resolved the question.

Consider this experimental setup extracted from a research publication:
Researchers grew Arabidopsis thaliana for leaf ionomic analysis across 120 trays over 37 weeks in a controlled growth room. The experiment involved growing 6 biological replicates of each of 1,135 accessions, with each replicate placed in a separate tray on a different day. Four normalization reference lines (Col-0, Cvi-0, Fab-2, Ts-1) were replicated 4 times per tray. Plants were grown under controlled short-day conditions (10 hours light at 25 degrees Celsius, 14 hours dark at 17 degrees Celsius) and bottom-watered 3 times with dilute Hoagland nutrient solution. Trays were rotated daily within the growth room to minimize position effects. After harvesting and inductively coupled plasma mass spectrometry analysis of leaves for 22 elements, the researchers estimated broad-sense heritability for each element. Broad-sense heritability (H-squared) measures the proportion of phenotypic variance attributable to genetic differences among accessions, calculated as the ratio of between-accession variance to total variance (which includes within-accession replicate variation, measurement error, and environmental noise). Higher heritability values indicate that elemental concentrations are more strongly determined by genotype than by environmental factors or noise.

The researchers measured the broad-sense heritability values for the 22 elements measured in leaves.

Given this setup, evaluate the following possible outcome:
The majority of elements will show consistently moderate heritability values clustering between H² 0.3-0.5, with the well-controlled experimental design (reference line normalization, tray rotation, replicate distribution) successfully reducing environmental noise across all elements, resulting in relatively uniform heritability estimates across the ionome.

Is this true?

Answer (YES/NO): NO